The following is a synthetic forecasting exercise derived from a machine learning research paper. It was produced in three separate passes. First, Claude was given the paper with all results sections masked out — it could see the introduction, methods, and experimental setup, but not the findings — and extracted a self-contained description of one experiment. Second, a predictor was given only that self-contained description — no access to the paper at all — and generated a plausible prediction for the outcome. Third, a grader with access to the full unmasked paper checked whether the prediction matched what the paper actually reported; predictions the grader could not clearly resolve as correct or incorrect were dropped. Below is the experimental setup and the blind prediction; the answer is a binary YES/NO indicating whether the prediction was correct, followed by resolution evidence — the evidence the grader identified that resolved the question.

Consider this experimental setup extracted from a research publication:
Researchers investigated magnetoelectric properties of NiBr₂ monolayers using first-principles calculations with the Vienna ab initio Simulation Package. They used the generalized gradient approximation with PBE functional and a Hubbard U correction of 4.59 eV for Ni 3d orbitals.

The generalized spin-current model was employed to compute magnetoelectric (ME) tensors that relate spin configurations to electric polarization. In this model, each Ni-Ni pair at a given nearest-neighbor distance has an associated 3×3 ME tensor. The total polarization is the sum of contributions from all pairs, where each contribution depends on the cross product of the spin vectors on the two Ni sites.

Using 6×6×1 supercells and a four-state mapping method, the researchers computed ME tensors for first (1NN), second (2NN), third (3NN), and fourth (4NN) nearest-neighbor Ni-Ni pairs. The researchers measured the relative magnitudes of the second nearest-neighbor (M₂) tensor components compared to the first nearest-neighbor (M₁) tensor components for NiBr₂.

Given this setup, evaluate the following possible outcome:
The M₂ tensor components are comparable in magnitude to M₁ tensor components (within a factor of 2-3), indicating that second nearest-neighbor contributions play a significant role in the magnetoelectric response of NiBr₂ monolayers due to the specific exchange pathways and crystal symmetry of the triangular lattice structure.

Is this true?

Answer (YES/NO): NO